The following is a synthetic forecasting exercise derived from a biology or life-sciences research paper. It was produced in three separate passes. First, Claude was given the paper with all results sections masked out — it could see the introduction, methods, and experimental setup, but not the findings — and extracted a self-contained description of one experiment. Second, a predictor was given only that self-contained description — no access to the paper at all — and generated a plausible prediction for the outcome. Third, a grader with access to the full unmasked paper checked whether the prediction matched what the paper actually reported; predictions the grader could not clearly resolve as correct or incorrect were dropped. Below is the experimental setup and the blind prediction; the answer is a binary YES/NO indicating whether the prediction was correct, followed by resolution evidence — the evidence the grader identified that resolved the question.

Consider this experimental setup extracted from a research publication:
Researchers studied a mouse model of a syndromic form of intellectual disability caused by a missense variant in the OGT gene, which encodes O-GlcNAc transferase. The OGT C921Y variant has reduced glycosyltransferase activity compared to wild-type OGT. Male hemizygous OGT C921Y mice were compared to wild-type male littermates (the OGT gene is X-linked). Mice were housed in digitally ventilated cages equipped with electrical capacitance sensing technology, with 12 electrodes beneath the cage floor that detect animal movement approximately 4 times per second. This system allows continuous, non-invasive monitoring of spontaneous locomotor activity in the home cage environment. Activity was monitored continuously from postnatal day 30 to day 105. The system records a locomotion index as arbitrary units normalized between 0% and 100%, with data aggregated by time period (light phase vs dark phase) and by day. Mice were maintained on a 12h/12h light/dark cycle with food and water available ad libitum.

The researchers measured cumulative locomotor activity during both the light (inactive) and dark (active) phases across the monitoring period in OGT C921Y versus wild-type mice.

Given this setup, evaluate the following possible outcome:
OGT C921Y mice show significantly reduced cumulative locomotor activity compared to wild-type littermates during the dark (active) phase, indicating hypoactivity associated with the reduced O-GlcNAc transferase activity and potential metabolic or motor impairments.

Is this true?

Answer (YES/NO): NO